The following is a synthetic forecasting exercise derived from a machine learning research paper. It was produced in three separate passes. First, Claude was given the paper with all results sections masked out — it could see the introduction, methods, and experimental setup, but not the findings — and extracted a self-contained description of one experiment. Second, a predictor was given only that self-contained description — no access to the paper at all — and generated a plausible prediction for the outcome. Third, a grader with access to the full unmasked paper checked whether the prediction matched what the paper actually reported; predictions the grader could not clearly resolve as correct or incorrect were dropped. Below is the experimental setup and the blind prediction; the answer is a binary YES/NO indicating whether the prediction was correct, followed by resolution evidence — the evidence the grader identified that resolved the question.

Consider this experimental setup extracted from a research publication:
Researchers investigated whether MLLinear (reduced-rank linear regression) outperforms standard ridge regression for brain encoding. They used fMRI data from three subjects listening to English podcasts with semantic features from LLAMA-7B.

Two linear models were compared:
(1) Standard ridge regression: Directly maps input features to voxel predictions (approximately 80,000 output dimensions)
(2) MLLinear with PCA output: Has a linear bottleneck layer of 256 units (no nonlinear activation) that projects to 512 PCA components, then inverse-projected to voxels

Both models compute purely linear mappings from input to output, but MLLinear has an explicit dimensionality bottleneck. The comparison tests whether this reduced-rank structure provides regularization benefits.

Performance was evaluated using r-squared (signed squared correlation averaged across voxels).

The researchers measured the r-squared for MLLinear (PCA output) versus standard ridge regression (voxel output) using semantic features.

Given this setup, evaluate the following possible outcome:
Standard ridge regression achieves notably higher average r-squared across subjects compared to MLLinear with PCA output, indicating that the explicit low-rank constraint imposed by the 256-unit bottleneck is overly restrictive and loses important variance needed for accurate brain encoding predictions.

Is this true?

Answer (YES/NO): NO